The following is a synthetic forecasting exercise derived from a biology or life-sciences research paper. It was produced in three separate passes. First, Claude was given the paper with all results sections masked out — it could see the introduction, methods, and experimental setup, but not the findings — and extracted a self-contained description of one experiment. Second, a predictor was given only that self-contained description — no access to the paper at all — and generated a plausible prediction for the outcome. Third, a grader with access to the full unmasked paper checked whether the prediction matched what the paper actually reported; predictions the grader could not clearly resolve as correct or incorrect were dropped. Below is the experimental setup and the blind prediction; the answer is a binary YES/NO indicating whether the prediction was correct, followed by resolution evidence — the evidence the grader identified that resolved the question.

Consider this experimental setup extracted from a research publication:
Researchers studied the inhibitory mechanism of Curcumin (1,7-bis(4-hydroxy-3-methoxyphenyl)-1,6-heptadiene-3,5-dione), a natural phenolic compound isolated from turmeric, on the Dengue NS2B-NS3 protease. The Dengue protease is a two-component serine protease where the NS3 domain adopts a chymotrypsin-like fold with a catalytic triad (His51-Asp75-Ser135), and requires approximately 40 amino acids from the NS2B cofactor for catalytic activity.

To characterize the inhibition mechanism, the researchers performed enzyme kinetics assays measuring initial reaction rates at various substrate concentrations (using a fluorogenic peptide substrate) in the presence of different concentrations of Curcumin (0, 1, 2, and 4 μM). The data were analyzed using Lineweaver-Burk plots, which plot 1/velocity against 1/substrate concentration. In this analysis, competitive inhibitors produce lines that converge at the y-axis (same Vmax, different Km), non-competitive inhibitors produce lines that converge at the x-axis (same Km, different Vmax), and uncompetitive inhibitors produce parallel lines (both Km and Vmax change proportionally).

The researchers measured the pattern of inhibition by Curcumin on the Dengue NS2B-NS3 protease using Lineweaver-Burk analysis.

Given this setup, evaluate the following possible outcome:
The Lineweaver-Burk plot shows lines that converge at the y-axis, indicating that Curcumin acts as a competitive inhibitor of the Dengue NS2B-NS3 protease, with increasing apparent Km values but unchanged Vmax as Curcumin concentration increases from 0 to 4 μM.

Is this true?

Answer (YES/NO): NO